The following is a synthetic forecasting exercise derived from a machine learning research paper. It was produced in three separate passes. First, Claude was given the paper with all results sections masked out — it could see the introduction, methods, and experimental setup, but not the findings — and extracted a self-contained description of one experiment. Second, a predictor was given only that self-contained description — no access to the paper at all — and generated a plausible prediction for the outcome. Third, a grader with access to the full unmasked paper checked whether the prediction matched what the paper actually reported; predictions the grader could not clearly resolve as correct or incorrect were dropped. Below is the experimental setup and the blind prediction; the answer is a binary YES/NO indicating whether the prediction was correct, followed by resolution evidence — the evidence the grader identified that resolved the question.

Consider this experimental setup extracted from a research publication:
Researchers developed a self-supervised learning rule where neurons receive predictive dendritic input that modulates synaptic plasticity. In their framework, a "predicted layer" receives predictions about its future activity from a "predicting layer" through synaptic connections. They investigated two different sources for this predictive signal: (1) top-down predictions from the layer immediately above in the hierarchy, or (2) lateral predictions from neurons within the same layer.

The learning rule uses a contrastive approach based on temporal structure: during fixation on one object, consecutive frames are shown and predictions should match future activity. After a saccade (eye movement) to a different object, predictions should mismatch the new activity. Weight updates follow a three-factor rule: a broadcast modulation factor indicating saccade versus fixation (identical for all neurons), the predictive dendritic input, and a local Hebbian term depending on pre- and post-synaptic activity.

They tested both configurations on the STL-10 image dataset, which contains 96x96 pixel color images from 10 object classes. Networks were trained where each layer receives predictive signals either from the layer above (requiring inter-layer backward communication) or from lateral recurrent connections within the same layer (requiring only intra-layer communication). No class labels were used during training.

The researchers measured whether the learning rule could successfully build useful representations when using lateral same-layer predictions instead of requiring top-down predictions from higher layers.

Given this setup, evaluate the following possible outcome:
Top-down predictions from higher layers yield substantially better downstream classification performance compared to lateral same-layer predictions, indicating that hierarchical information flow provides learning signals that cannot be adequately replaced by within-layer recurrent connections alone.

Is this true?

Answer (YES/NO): NO